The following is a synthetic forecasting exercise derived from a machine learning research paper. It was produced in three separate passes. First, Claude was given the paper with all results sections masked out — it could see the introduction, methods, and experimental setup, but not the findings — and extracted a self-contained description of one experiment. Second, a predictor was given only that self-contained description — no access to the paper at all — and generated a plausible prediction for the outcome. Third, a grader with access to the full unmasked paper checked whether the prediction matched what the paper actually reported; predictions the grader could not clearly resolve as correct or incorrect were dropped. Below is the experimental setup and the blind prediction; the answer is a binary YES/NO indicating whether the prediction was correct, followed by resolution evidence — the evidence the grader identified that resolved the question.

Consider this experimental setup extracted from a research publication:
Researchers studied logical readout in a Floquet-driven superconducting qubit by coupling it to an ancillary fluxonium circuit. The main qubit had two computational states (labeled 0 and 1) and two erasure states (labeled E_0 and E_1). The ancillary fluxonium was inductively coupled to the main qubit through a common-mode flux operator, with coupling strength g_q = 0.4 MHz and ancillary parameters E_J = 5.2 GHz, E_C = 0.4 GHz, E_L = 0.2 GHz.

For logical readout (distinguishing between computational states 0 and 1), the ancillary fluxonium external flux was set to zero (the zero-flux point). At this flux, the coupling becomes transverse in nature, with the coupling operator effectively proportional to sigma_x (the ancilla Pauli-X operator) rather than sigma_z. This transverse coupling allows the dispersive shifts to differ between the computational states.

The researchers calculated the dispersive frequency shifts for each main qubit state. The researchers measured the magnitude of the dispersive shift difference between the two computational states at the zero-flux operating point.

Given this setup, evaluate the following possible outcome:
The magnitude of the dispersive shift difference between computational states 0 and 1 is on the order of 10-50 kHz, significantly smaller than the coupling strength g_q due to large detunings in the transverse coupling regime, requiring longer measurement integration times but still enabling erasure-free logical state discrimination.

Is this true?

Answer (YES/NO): NO